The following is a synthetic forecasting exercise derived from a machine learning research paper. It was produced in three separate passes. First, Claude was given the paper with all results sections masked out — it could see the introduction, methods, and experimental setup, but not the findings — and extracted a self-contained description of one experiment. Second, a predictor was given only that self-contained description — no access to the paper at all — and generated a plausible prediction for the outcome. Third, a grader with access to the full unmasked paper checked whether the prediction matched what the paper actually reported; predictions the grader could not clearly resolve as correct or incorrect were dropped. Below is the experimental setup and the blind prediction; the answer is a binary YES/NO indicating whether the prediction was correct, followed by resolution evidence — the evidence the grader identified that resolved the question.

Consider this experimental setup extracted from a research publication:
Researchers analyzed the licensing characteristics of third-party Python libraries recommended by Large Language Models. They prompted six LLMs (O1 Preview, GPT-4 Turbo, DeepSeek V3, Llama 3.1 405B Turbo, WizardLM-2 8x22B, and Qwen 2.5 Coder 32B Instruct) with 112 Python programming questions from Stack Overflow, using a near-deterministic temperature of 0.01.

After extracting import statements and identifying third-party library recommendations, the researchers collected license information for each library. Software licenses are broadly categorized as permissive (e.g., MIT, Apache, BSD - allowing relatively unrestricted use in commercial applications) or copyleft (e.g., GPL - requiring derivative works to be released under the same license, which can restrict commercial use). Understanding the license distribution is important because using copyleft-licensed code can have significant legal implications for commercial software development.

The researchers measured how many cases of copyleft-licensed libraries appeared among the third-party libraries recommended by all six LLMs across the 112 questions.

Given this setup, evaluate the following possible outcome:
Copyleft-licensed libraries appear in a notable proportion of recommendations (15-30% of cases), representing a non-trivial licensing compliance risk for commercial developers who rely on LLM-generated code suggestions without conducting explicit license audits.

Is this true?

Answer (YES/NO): NO